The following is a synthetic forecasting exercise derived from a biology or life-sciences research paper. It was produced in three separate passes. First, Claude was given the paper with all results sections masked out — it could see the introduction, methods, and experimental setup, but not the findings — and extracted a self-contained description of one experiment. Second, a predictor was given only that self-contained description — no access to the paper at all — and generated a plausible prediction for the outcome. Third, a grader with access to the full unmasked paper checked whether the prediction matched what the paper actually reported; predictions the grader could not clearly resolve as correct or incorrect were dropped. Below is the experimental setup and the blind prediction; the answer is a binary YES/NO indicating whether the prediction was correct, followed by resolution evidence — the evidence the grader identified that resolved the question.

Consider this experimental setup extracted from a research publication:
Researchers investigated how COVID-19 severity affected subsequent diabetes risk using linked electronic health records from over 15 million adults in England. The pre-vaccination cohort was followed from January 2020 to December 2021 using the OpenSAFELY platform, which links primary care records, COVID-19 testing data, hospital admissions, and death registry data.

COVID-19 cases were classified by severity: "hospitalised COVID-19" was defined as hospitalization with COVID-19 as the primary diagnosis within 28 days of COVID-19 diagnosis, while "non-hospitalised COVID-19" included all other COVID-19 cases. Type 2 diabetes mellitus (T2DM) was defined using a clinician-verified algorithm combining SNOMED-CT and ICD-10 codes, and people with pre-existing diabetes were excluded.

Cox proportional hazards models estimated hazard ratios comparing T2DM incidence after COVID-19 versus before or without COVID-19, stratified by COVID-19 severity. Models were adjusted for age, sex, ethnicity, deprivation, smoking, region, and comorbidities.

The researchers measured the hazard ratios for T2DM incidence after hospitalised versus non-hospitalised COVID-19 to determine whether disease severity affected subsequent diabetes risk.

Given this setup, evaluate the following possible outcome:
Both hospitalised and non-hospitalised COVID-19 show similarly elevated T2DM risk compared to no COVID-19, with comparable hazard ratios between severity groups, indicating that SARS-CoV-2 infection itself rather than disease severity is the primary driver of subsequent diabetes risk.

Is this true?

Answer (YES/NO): NO